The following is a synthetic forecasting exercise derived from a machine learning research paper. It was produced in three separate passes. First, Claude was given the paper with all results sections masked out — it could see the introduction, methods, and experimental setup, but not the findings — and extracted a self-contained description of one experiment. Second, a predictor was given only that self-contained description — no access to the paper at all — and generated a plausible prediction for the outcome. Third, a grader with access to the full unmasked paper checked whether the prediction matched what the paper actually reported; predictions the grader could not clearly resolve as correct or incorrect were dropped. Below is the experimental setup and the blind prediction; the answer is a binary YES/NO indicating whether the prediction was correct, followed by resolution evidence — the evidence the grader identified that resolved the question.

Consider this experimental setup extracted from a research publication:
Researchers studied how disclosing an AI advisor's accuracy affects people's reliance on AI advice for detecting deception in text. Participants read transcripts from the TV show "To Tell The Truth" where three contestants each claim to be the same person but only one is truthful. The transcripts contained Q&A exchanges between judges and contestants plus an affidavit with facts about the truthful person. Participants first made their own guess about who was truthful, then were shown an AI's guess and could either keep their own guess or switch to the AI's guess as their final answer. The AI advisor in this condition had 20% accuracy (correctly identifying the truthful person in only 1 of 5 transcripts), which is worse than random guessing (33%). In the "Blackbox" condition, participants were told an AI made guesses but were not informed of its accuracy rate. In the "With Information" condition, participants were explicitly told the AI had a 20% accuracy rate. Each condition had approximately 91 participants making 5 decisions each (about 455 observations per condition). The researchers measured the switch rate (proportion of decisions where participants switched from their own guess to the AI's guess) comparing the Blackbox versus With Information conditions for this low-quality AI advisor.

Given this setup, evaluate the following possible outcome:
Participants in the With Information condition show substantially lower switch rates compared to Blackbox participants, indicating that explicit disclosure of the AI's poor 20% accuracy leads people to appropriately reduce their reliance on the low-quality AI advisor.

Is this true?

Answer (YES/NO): YES